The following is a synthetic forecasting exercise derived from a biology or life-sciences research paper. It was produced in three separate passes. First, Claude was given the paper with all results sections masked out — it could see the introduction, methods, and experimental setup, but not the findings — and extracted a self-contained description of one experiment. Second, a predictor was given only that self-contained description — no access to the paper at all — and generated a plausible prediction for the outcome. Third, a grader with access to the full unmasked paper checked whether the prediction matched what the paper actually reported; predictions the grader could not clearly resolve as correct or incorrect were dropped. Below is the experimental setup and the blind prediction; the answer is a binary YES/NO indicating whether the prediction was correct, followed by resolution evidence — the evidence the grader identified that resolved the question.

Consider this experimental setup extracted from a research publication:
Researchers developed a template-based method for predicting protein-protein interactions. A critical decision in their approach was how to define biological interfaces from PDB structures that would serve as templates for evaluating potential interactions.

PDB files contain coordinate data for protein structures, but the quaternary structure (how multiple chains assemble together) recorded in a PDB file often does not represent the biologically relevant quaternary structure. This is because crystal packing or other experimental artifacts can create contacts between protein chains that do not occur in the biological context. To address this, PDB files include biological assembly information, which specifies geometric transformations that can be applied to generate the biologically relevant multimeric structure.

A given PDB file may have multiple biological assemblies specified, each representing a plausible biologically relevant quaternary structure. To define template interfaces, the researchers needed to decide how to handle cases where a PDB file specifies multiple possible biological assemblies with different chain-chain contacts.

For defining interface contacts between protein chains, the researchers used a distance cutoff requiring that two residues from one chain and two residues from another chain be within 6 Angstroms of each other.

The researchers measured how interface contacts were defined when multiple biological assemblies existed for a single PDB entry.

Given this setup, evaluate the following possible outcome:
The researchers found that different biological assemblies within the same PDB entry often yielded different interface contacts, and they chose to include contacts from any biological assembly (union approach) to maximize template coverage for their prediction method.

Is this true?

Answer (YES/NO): NO